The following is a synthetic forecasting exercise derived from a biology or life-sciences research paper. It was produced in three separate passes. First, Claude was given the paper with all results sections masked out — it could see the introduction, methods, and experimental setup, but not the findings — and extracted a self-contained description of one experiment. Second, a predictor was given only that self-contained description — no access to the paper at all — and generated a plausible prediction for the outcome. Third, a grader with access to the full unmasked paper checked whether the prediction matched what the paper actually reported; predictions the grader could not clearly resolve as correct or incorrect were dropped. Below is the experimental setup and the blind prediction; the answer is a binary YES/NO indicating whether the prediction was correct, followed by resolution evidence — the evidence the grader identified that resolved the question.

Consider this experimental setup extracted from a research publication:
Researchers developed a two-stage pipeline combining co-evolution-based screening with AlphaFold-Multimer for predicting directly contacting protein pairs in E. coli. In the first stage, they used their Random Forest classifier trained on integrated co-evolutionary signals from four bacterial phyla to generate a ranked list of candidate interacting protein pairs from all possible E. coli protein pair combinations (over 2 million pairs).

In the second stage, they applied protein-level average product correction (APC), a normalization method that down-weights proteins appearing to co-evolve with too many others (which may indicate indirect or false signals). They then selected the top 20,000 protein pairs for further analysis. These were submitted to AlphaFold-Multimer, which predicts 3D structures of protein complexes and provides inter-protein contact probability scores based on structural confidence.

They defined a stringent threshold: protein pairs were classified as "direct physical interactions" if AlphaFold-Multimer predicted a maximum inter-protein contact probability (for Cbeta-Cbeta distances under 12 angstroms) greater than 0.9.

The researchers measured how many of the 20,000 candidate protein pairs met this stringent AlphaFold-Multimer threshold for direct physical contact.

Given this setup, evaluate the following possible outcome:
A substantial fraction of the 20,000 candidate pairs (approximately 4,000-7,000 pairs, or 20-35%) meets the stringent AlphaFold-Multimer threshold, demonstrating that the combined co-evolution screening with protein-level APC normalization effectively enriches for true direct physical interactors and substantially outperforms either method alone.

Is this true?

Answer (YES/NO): NO